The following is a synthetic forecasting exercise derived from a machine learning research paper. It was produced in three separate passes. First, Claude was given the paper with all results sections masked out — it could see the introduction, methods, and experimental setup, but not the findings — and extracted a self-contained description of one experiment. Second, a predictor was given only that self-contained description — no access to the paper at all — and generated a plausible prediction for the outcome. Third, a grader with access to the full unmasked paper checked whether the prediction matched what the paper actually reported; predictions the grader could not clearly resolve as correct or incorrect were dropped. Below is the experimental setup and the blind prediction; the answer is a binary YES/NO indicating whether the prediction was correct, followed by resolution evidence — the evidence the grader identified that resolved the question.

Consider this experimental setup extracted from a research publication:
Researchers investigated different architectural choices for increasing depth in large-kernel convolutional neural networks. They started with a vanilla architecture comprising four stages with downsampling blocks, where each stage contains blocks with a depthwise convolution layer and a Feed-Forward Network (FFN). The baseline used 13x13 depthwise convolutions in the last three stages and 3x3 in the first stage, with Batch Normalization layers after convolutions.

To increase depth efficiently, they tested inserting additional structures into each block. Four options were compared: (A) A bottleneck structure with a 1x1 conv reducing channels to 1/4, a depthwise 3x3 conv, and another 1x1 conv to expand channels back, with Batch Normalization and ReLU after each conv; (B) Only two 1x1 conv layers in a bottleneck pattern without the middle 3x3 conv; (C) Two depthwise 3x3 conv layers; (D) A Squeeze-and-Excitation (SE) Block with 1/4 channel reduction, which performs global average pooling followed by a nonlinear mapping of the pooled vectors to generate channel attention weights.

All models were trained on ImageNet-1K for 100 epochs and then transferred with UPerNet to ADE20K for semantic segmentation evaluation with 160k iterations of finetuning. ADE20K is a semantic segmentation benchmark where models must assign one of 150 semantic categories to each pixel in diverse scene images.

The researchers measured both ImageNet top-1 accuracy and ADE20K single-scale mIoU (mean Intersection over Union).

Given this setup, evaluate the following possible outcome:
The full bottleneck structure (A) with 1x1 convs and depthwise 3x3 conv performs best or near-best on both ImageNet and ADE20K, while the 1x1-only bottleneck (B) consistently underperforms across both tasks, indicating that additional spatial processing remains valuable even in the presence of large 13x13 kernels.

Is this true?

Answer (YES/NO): YES